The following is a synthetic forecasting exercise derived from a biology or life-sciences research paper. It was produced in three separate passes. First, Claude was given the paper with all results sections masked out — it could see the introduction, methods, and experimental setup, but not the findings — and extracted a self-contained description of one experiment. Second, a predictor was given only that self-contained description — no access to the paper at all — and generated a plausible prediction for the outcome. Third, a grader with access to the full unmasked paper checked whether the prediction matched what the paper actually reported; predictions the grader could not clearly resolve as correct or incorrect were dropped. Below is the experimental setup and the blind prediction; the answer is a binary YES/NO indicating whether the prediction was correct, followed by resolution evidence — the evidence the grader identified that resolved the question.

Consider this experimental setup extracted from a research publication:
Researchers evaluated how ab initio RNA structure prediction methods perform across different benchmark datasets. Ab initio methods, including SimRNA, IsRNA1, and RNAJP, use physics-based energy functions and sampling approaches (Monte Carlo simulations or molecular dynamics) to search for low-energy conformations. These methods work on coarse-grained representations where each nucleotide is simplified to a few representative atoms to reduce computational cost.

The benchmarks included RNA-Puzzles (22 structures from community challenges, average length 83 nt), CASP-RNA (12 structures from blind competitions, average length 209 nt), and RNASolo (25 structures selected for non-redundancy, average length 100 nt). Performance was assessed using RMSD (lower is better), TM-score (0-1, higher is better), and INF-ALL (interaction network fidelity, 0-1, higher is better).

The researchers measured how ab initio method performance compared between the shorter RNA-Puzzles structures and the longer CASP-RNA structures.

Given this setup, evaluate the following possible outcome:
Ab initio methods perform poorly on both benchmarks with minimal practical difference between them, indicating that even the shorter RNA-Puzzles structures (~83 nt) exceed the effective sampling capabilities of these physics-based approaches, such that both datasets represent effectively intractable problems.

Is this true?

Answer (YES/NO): NO